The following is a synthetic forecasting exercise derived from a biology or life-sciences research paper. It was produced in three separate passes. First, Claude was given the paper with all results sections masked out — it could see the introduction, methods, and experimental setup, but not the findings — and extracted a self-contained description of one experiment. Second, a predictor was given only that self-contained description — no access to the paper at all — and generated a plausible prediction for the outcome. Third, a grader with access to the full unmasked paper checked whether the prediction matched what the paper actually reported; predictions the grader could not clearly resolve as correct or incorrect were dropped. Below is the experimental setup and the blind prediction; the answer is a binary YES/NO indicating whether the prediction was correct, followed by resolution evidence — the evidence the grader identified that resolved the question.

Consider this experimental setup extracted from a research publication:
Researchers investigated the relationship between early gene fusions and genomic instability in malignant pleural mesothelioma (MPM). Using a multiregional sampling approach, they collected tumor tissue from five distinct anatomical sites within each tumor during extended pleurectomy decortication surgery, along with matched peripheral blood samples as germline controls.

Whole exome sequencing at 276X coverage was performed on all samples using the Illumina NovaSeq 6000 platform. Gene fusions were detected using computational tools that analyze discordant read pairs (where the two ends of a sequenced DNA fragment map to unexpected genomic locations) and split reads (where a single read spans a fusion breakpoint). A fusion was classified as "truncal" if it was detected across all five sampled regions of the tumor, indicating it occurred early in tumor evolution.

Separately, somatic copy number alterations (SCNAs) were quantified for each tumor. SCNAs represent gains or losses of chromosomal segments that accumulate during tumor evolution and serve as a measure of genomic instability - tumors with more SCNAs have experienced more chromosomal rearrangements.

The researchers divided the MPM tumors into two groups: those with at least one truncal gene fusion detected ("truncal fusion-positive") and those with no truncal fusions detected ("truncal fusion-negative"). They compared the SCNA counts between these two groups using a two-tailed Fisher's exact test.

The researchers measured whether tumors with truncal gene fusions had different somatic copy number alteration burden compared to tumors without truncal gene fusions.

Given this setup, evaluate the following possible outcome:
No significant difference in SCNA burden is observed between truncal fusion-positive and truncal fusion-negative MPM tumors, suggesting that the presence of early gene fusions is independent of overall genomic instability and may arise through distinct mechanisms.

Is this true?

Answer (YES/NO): YES